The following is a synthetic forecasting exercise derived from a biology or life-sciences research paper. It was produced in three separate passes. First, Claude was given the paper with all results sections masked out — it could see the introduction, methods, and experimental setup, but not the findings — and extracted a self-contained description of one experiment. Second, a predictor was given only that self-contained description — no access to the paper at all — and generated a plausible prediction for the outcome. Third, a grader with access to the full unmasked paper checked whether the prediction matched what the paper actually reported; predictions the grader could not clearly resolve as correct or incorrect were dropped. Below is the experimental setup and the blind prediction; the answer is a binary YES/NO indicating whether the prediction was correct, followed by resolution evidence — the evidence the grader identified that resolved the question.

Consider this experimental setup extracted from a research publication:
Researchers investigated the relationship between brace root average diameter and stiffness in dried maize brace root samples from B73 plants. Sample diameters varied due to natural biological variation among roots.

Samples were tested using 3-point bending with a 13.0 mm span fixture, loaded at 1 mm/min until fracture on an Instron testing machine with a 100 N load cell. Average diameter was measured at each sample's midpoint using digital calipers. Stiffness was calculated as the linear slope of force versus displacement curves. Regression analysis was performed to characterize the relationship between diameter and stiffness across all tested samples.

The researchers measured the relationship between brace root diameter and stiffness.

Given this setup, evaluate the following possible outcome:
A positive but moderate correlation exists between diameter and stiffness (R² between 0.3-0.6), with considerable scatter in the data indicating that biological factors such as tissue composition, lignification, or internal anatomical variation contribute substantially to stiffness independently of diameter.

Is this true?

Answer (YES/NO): NO